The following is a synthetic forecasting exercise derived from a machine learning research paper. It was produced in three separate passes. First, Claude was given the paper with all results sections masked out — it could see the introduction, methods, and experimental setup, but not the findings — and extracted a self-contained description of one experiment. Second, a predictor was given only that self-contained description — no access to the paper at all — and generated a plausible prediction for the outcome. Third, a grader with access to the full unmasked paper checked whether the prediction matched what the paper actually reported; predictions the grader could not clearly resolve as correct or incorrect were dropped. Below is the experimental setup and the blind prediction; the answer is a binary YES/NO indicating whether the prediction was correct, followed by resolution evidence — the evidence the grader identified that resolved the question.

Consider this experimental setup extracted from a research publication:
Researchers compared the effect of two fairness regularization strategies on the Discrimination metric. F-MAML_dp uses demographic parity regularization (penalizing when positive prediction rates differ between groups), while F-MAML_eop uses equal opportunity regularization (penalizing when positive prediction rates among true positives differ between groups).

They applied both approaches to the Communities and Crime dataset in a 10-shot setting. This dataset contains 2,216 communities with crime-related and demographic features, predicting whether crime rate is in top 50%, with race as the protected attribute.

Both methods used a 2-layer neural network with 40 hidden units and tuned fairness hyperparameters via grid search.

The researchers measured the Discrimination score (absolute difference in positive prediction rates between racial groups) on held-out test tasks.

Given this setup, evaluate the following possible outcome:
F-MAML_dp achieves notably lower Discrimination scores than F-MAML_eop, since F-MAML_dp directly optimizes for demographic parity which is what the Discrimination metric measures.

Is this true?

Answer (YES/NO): NO